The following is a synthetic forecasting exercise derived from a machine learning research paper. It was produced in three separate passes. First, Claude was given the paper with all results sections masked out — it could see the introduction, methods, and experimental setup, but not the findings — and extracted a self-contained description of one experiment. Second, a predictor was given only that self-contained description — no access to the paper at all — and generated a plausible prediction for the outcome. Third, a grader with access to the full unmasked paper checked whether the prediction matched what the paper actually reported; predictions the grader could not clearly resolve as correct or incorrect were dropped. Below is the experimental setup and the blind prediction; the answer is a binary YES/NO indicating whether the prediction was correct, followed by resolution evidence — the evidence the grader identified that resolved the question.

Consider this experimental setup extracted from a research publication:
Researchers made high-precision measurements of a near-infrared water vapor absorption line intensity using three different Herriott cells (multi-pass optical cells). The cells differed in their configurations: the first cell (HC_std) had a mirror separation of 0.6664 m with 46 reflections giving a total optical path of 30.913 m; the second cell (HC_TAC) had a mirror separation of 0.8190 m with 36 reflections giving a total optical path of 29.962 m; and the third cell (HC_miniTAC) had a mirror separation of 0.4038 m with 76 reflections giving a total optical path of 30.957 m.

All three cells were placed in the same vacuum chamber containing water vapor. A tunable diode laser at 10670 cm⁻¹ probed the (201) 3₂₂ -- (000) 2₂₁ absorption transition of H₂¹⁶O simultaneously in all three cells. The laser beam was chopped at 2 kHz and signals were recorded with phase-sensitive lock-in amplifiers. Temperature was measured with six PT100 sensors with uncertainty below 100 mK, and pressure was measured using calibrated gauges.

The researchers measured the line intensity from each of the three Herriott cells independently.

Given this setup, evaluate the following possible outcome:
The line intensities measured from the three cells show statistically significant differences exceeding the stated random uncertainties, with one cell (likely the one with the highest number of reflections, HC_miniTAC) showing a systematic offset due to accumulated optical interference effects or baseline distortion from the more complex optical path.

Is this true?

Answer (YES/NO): NO